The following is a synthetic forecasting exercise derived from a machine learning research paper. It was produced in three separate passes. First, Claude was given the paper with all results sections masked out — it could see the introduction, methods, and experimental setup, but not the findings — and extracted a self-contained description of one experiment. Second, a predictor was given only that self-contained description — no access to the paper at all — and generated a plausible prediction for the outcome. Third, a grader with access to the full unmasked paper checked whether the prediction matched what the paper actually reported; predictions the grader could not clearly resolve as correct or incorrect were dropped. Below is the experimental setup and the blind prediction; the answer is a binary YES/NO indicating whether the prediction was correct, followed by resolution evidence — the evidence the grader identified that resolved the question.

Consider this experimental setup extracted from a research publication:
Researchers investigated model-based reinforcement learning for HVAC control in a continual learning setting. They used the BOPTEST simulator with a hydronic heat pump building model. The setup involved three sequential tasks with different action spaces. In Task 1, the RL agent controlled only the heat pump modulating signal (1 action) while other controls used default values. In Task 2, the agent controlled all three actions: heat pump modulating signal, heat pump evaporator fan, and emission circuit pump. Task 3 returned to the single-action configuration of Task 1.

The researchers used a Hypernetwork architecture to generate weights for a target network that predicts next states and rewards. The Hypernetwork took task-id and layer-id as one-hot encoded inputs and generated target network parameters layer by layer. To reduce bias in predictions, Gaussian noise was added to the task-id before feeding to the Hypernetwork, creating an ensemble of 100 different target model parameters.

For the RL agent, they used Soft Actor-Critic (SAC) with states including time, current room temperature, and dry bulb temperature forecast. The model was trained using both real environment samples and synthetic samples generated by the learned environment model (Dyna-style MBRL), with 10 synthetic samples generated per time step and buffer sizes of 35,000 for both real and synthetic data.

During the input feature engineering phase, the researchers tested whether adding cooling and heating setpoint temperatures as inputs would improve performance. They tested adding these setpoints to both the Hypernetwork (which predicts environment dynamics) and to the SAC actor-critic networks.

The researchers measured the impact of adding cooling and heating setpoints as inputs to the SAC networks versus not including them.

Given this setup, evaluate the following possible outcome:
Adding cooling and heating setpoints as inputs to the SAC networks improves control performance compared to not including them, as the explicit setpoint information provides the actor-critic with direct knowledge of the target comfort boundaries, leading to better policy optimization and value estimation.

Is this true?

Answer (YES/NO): NO